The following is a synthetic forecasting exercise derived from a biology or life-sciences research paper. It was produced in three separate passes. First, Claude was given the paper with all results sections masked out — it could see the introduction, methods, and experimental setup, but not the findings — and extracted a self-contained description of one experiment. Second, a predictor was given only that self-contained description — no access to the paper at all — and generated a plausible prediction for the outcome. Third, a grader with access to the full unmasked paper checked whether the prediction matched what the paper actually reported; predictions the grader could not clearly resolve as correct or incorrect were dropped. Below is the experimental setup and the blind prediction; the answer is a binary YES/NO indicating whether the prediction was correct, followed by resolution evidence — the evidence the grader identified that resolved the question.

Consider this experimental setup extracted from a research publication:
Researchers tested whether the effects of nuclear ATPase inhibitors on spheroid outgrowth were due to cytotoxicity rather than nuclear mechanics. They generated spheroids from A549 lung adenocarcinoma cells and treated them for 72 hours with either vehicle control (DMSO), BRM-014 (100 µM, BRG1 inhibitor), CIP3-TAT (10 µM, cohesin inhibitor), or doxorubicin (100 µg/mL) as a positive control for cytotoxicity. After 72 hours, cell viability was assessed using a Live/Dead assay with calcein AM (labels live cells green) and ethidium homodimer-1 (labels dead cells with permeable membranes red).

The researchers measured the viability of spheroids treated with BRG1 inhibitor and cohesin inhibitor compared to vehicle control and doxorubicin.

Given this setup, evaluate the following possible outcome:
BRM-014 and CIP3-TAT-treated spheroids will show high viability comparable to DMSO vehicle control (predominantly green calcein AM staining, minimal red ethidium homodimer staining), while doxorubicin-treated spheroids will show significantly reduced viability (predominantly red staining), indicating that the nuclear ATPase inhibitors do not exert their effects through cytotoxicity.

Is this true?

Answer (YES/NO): YES